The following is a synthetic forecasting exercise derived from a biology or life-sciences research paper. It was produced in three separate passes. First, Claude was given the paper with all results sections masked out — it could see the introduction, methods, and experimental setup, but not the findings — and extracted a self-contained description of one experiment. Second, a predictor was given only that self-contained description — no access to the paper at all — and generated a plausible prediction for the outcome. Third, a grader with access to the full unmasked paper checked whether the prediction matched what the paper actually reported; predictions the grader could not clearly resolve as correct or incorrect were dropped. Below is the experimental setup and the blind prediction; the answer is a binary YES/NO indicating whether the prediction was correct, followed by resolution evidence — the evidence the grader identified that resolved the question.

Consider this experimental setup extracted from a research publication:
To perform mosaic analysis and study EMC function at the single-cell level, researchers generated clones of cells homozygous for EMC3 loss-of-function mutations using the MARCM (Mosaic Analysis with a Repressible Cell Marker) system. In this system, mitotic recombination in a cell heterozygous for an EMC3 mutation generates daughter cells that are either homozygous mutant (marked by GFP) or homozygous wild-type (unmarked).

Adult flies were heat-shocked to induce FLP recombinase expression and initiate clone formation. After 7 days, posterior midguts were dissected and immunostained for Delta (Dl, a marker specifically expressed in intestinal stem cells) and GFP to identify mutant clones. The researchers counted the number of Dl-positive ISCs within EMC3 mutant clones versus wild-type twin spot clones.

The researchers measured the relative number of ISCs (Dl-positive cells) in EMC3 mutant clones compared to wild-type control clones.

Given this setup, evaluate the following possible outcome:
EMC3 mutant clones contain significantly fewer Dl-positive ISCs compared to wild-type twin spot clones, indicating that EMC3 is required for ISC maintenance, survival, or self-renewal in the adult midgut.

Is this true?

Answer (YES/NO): NO